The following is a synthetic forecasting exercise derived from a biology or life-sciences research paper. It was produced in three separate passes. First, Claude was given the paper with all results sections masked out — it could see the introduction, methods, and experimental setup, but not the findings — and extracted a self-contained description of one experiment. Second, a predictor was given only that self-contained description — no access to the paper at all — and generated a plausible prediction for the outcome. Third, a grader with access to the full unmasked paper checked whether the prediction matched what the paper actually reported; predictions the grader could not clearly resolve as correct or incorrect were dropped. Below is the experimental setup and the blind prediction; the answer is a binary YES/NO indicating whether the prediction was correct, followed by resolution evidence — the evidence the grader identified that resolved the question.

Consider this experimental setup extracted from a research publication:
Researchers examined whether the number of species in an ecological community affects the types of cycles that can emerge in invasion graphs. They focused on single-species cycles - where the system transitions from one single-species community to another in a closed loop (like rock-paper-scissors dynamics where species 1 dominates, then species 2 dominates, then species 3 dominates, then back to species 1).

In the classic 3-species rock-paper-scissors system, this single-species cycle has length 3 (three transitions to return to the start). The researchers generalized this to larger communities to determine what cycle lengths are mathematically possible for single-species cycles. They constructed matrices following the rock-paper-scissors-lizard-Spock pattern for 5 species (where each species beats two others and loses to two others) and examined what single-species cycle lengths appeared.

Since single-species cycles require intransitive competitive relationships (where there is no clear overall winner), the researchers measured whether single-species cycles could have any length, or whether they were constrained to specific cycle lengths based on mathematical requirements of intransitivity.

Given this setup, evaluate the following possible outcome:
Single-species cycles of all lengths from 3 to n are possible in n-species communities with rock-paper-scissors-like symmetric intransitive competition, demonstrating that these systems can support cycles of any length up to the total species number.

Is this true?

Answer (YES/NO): NO